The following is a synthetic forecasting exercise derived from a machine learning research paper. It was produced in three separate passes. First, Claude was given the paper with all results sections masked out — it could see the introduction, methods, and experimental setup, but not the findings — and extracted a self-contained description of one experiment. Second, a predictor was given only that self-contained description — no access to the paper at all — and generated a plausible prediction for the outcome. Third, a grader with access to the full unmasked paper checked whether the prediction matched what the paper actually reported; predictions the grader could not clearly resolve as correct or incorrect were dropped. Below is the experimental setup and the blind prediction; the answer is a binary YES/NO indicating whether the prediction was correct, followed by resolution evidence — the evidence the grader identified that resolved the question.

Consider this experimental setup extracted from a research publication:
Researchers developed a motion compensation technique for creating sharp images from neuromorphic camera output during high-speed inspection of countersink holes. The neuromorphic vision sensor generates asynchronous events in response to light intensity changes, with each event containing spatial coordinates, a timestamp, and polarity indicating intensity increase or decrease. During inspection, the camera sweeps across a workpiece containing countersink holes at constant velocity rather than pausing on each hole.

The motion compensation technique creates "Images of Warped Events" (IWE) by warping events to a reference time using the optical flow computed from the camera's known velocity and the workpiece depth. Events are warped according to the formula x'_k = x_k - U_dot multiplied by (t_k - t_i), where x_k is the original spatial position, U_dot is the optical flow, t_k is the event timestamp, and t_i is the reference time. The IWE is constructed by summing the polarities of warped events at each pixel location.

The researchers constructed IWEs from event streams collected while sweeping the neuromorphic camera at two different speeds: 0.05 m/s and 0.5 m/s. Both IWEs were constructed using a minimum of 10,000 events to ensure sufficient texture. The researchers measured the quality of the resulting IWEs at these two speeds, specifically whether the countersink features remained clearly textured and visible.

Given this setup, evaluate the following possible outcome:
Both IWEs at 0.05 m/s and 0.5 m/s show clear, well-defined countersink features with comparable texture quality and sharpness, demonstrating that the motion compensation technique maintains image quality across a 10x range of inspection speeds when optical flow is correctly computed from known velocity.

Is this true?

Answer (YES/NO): YES